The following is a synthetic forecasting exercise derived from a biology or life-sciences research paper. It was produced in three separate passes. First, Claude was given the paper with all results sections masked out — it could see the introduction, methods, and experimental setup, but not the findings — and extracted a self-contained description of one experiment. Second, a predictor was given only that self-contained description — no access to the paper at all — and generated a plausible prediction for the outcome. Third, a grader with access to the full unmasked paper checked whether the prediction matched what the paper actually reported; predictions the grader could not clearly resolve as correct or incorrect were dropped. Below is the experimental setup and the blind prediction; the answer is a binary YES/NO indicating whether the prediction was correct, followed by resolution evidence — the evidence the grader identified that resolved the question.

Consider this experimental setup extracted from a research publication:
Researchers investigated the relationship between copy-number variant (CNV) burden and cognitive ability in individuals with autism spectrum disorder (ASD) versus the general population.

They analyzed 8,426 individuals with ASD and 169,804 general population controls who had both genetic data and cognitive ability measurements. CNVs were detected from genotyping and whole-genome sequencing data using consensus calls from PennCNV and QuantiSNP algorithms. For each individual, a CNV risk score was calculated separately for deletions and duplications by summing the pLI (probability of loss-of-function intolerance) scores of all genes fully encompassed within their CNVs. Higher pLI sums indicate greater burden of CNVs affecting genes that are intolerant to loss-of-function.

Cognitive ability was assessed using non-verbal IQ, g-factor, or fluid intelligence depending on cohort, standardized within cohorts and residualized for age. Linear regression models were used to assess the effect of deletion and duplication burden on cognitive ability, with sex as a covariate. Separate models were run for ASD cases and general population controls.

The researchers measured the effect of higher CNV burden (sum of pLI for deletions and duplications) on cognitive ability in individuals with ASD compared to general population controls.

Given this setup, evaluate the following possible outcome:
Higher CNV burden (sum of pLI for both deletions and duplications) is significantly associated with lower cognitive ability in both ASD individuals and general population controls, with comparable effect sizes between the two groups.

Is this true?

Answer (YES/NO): YES